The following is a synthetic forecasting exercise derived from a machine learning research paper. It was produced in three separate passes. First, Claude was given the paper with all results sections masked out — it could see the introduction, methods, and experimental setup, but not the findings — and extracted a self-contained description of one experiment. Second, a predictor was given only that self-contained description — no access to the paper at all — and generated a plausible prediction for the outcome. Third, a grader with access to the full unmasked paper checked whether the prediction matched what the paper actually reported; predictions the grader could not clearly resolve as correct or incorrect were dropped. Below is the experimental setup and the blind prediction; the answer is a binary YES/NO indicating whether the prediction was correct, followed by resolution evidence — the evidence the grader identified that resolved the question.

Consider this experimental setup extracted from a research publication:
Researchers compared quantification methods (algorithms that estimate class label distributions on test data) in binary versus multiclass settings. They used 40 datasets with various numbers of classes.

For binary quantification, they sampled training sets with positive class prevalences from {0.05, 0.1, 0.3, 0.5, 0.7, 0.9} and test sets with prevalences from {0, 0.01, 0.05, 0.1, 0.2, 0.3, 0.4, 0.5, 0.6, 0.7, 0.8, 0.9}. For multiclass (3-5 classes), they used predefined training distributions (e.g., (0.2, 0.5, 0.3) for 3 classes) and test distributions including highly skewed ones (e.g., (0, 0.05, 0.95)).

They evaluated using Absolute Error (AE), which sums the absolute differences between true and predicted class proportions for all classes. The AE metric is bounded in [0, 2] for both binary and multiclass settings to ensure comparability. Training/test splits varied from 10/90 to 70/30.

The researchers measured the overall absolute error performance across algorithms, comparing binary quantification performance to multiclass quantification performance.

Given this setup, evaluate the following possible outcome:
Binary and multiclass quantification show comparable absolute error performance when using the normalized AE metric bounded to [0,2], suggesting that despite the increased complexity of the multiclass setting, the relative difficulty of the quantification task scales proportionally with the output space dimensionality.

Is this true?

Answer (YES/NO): NO